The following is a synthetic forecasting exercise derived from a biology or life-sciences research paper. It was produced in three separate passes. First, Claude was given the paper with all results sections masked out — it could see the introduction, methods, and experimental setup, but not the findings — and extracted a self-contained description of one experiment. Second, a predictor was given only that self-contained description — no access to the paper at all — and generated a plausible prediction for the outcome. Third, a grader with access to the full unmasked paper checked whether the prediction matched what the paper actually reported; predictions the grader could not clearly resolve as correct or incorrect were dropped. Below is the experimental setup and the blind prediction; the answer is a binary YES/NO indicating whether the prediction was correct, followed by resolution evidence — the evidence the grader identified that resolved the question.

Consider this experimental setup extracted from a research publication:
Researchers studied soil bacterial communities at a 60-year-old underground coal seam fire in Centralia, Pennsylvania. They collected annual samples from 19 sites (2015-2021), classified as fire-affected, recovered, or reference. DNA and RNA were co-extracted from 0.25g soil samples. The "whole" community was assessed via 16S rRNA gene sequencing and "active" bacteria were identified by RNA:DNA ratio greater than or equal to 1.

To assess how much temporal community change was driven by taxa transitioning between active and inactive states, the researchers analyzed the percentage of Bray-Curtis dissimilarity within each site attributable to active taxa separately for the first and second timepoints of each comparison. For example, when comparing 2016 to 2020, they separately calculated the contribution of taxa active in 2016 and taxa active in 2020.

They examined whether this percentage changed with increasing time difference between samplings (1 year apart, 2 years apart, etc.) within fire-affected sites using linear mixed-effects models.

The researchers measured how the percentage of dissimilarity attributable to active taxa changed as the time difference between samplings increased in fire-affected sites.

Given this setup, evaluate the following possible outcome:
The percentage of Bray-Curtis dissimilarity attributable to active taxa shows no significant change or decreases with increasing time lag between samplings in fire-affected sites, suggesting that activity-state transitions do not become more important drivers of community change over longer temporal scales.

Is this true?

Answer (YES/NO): YES